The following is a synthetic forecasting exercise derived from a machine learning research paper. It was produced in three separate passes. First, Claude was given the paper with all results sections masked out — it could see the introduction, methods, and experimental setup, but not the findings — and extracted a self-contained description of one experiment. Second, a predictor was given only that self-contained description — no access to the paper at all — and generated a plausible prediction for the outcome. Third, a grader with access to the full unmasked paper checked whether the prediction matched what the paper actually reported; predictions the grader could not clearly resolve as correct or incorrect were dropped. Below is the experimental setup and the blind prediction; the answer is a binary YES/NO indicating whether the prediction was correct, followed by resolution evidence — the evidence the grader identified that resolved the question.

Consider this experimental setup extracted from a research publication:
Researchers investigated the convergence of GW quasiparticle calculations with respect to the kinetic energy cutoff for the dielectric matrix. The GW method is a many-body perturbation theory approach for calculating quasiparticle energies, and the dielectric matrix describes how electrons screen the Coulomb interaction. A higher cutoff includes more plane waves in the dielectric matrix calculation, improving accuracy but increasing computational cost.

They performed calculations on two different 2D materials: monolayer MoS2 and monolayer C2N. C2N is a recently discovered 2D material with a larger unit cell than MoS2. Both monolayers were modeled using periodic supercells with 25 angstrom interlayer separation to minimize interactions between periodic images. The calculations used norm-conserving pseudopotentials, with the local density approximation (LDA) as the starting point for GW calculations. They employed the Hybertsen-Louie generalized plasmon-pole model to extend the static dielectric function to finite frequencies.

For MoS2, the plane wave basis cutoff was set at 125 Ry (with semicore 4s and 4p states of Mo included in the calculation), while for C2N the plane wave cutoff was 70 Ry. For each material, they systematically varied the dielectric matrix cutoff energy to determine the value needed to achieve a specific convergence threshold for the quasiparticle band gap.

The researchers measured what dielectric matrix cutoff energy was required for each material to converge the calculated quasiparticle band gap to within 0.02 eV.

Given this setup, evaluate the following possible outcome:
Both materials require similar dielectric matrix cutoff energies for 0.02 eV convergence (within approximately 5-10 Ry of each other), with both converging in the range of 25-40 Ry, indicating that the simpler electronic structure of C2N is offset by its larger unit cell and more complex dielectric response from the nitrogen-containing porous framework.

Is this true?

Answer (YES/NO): NO